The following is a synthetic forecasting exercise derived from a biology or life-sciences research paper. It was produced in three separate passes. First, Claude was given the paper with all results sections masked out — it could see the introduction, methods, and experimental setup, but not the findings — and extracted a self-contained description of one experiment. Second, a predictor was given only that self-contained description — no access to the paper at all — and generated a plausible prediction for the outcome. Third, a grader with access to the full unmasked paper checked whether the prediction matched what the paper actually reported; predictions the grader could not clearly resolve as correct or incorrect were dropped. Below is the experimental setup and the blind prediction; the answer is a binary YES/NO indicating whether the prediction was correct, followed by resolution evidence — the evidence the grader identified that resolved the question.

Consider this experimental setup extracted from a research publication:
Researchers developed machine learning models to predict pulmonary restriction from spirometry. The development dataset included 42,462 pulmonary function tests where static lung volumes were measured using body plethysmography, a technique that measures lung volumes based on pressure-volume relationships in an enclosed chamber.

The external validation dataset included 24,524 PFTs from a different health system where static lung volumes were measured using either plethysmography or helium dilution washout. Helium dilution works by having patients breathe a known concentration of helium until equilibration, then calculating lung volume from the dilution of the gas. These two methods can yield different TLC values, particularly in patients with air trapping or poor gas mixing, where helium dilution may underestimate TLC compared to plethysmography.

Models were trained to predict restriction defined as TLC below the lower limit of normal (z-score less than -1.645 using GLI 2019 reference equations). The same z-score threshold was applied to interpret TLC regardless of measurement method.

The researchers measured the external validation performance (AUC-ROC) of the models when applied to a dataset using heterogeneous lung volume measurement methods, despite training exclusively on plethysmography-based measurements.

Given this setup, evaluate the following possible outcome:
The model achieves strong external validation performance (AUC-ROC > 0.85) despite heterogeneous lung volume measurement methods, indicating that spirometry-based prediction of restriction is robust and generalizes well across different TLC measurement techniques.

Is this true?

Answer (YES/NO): YES